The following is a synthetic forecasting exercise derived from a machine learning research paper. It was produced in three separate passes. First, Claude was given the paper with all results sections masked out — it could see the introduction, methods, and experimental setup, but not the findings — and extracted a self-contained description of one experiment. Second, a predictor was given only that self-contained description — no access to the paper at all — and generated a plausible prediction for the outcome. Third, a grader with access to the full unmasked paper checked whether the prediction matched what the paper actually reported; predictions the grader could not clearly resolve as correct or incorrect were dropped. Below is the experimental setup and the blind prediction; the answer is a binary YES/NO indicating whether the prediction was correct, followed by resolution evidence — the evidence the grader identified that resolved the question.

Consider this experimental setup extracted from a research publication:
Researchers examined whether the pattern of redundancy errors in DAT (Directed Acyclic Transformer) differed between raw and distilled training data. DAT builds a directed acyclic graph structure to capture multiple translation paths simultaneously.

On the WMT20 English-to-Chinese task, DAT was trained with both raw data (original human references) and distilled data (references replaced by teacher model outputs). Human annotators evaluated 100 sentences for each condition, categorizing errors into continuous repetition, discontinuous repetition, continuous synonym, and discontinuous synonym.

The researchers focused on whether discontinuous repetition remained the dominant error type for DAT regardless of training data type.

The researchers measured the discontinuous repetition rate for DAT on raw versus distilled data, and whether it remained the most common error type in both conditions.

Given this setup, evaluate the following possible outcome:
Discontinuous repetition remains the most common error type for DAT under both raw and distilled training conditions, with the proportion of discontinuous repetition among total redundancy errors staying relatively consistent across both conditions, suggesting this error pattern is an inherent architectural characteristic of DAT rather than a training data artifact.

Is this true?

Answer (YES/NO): NO